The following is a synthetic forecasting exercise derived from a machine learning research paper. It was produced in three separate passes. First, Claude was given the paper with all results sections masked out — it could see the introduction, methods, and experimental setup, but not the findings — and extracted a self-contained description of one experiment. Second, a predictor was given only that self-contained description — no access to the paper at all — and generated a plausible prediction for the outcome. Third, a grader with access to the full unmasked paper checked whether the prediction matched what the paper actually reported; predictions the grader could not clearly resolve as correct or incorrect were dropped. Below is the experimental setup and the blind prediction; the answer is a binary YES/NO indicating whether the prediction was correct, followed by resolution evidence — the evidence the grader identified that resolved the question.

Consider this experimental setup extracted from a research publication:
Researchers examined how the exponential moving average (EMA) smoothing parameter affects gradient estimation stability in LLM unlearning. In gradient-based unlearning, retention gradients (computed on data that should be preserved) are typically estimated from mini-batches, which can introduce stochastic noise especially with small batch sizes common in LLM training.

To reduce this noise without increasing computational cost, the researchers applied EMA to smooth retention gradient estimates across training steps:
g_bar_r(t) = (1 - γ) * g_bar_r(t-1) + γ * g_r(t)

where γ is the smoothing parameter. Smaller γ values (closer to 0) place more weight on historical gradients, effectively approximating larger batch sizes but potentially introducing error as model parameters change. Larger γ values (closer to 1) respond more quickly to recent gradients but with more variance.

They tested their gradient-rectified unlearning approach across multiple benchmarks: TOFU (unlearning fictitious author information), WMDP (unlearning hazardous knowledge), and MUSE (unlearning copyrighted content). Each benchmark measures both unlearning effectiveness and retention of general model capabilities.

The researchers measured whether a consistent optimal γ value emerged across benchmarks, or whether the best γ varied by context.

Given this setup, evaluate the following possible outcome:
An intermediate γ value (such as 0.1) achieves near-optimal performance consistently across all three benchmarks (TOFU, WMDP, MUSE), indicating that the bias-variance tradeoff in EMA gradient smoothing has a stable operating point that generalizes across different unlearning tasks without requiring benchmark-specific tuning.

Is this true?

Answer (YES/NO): NO